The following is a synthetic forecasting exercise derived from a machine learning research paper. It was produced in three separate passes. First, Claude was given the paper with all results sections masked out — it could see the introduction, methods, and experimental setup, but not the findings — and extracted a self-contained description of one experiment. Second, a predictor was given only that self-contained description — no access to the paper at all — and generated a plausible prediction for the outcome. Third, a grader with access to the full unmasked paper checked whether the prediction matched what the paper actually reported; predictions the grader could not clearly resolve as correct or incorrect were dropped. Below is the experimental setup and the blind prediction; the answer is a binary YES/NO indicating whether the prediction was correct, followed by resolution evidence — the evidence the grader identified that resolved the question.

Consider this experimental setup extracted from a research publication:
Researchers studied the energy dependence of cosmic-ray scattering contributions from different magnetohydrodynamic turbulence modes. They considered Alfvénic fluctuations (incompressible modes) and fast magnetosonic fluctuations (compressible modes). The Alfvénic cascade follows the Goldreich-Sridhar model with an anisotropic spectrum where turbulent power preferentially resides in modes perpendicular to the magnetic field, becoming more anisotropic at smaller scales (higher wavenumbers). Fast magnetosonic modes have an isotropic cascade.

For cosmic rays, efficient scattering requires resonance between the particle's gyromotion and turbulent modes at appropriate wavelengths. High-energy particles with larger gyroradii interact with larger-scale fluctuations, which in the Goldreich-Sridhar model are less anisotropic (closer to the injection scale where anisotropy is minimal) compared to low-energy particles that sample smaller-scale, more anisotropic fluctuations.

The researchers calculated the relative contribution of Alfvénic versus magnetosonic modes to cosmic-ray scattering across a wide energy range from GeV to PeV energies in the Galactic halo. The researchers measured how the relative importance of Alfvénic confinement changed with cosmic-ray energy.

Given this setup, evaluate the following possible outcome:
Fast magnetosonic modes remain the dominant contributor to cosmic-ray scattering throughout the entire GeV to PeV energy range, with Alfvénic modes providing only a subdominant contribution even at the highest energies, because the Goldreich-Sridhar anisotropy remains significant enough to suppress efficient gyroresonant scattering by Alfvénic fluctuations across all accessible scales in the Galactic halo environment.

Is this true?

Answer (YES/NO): YES